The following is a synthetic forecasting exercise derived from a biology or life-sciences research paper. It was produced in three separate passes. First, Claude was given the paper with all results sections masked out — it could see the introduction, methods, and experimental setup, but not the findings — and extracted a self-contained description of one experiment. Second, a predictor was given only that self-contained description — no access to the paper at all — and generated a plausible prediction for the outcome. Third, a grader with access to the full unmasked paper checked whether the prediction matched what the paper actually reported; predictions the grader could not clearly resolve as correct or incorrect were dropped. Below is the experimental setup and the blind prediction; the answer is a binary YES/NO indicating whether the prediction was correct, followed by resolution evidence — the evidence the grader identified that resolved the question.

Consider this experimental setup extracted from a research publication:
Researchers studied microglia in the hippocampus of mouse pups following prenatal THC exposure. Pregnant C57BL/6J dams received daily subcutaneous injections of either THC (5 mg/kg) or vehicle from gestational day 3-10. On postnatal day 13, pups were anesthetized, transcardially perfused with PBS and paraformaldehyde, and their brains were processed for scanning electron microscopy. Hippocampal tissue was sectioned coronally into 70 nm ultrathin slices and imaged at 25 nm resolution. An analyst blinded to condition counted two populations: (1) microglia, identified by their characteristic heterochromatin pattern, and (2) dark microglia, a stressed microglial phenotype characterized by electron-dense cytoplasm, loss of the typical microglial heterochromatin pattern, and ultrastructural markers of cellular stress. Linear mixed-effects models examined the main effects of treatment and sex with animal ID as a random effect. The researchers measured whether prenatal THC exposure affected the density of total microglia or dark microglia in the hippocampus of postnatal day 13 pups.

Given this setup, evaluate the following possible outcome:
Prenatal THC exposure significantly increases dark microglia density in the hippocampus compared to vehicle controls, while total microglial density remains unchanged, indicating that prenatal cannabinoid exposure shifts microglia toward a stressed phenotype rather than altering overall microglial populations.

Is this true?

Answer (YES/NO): NO